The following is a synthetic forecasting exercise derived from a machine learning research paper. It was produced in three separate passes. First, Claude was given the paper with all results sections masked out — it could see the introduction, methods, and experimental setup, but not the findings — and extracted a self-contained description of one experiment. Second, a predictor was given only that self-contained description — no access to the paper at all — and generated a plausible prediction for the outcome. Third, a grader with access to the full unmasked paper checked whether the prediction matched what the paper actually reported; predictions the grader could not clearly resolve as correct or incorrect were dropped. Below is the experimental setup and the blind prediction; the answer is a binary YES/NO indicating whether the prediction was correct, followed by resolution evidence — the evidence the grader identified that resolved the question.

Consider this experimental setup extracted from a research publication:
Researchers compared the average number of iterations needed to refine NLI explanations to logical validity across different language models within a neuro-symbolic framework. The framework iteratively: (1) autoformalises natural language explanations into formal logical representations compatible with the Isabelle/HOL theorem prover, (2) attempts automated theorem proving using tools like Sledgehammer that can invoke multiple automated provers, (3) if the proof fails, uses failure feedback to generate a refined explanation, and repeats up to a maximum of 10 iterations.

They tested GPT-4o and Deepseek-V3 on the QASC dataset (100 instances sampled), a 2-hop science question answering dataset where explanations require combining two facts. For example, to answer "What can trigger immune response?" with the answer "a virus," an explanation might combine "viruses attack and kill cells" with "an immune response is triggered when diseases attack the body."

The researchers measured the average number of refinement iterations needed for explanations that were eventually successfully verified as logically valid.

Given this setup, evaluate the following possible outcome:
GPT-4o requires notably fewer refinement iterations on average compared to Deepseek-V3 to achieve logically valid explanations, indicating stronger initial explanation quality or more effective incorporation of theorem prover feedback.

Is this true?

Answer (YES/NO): NO